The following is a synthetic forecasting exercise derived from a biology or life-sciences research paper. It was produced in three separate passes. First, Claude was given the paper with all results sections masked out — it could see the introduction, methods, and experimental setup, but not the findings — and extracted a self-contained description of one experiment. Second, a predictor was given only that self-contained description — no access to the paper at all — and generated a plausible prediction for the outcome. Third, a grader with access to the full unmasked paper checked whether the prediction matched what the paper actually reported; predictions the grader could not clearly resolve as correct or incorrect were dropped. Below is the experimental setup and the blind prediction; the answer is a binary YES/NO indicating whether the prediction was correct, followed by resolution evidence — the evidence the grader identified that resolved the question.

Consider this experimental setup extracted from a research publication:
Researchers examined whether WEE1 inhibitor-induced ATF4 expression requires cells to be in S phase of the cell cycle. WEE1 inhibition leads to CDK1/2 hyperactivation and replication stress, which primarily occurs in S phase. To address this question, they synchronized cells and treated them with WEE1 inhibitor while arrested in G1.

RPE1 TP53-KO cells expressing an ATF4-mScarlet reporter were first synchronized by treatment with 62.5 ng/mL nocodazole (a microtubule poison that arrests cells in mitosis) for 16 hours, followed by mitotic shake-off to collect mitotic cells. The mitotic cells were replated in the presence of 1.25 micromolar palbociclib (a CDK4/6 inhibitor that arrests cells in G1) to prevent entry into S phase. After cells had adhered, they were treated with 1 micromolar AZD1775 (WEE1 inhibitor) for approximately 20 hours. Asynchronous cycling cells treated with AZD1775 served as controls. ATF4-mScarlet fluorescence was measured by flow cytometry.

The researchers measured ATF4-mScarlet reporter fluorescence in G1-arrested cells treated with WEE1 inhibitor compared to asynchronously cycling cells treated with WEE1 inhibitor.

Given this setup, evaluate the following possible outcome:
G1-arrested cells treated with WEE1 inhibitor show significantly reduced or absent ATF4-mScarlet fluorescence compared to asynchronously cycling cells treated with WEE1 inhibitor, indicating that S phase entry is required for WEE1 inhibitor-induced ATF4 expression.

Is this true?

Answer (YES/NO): NO